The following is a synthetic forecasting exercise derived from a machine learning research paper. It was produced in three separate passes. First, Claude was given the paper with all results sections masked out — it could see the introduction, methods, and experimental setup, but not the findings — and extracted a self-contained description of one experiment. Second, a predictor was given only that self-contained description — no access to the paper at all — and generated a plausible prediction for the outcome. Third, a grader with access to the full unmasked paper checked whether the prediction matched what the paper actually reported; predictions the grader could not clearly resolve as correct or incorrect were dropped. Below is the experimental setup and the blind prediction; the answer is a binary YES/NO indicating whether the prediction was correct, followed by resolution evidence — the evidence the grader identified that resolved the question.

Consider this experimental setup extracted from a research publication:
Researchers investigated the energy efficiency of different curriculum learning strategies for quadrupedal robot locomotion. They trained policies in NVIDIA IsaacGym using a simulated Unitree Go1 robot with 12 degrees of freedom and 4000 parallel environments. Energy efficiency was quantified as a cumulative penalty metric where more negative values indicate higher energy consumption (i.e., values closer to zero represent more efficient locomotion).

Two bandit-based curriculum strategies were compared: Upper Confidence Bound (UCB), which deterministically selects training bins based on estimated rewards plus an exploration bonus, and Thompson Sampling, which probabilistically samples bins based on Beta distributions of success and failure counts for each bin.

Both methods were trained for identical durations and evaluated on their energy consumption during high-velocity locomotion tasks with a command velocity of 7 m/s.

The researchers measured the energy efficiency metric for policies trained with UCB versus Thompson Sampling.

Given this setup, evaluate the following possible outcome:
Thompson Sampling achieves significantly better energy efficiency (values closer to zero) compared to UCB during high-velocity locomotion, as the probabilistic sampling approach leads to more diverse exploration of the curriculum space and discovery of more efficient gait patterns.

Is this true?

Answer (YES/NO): NO